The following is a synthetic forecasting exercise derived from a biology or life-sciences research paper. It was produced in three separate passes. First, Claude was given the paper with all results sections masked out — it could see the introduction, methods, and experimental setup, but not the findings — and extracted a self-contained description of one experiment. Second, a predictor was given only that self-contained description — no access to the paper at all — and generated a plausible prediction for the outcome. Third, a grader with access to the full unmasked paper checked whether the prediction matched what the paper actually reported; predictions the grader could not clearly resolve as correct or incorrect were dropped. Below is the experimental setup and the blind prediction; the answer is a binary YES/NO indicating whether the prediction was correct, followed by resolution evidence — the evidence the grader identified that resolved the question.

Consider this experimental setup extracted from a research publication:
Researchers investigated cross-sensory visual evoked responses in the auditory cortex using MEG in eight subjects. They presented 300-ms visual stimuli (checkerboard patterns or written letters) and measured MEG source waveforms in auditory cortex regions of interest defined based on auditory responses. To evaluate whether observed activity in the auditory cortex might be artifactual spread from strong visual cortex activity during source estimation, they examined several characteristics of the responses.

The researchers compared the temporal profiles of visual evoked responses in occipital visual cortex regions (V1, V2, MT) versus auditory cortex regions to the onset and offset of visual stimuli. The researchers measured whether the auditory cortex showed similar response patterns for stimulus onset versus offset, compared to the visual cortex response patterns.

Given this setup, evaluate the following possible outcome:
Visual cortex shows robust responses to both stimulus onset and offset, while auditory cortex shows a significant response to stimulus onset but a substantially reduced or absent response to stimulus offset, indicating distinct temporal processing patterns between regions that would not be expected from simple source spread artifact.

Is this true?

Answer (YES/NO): YES